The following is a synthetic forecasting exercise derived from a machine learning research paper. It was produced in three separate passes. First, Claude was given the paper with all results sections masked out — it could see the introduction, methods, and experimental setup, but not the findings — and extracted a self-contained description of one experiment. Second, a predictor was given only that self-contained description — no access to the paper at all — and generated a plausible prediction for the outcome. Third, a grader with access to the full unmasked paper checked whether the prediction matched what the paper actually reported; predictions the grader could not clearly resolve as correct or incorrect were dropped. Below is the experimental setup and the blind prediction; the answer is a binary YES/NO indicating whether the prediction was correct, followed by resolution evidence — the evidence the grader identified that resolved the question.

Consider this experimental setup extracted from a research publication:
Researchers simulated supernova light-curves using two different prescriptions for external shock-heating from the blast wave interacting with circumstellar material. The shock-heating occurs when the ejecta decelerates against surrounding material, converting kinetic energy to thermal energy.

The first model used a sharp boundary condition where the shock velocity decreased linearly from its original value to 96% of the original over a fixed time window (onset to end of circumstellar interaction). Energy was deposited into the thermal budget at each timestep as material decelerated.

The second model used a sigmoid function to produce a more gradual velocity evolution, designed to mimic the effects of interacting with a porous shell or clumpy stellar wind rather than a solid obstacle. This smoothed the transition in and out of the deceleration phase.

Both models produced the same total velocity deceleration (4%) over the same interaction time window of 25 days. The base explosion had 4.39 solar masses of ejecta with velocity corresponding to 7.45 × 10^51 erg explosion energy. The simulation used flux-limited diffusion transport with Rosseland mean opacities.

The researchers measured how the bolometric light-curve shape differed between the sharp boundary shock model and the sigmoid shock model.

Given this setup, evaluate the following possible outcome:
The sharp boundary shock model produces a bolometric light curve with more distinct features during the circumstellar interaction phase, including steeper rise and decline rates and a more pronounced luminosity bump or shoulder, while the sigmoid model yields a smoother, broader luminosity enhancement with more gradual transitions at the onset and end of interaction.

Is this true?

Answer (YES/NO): NO